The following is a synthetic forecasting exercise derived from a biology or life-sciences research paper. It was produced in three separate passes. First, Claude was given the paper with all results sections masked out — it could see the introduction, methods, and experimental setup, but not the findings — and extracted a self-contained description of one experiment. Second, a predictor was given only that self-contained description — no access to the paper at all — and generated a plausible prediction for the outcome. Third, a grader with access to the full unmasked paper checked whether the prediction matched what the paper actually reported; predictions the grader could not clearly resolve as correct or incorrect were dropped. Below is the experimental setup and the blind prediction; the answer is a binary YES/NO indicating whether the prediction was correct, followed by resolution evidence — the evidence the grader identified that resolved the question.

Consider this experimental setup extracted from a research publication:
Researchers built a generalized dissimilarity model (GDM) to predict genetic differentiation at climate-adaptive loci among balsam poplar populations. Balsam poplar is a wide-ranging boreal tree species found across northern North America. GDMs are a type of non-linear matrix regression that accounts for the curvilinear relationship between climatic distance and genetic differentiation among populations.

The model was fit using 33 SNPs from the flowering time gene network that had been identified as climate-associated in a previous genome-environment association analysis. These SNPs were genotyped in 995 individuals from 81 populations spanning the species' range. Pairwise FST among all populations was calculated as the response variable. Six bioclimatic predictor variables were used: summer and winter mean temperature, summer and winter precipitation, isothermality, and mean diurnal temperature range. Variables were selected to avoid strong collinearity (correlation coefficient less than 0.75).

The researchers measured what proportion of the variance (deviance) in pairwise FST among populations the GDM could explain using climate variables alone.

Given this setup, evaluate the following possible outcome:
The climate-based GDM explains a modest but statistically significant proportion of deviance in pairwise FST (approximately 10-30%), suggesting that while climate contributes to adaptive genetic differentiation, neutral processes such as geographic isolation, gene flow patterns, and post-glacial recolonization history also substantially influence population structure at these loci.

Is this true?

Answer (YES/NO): NO